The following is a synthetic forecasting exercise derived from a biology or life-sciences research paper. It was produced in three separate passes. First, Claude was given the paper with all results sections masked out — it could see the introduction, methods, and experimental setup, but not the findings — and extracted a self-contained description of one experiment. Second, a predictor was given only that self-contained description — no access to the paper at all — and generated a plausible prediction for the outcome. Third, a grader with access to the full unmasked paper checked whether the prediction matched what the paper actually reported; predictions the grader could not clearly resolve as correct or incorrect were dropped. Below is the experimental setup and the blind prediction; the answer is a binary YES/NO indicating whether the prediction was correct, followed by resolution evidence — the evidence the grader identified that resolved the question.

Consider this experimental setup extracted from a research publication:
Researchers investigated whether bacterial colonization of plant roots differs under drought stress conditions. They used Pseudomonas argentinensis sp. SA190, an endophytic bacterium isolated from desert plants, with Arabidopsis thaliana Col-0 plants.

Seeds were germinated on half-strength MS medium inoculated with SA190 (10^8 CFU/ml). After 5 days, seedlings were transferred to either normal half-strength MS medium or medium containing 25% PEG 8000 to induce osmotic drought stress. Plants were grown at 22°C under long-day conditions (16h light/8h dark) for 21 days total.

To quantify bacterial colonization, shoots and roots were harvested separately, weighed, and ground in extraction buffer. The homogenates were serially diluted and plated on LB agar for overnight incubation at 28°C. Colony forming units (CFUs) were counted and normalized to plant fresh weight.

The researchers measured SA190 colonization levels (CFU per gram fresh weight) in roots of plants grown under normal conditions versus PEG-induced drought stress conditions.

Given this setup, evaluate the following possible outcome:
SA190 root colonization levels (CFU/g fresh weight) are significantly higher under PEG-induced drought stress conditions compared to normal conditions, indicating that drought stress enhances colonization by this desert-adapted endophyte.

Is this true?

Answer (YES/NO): YES